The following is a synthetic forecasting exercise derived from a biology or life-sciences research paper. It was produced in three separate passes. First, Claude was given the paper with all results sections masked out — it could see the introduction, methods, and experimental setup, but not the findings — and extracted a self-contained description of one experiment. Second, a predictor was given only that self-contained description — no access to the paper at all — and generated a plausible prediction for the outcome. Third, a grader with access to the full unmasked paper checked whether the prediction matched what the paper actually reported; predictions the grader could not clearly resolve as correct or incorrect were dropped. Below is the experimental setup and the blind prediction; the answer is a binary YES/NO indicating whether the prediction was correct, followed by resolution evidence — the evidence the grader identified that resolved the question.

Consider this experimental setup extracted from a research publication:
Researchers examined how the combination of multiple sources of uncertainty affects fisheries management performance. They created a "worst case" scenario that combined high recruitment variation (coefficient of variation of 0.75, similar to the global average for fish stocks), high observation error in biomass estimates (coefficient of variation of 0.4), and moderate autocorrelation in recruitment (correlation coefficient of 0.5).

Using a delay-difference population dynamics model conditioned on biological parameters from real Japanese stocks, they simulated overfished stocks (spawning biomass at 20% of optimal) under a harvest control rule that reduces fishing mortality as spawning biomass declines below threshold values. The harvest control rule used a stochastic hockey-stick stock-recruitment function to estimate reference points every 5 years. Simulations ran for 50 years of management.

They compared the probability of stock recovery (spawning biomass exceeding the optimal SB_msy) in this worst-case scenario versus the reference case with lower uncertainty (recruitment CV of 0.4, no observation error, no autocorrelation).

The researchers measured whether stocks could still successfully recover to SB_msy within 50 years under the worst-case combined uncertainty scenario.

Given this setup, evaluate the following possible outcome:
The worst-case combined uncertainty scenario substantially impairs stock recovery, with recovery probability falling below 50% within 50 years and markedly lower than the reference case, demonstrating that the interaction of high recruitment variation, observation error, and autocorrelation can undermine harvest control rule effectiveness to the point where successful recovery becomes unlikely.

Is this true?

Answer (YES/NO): NO